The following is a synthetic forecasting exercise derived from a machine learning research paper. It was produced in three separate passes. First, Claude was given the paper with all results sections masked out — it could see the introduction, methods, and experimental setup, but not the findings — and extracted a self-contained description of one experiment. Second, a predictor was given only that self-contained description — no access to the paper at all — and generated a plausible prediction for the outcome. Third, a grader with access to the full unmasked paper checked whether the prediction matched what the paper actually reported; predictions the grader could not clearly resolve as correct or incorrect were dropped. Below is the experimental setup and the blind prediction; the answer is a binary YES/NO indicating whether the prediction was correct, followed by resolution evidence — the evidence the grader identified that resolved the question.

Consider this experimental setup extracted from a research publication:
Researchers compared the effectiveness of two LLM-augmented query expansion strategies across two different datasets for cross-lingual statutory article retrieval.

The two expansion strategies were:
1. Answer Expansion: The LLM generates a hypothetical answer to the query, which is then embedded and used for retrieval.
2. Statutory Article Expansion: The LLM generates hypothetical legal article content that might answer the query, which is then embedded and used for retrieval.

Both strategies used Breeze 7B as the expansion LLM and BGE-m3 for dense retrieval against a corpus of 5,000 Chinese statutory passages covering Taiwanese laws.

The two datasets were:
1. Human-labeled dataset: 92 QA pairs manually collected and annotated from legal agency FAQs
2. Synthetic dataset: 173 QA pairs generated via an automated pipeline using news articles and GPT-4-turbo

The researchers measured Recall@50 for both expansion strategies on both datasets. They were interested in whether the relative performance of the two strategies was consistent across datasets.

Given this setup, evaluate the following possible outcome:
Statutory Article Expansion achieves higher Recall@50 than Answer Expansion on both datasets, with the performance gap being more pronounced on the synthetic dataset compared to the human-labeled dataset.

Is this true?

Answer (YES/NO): YES